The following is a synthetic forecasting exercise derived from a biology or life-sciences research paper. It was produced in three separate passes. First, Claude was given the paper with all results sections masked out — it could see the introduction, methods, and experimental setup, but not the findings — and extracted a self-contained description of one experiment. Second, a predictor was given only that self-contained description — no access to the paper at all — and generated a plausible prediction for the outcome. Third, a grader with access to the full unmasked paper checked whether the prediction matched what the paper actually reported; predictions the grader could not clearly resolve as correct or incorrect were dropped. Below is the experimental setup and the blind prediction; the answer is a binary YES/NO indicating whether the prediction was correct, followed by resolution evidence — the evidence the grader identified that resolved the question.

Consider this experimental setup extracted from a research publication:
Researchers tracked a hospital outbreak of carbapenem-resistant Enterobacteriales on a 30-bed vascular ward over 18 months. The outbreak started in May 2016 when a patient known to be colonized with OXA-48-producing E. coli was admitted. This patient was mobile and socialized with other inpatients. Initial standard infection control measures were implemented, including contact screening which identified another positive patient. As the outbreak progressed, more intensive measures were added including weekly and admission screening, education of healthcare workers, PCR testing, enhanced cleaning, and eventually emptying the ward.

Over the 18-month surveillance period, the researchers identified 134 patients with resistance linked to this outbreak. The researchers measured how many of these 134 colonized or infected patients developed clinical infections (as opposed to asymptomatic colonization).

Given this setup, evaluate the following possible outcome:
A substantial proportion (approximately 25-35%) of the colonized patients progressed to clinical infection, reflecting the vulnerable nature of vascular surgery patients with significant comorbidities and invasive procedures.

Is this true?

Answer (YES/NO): NO